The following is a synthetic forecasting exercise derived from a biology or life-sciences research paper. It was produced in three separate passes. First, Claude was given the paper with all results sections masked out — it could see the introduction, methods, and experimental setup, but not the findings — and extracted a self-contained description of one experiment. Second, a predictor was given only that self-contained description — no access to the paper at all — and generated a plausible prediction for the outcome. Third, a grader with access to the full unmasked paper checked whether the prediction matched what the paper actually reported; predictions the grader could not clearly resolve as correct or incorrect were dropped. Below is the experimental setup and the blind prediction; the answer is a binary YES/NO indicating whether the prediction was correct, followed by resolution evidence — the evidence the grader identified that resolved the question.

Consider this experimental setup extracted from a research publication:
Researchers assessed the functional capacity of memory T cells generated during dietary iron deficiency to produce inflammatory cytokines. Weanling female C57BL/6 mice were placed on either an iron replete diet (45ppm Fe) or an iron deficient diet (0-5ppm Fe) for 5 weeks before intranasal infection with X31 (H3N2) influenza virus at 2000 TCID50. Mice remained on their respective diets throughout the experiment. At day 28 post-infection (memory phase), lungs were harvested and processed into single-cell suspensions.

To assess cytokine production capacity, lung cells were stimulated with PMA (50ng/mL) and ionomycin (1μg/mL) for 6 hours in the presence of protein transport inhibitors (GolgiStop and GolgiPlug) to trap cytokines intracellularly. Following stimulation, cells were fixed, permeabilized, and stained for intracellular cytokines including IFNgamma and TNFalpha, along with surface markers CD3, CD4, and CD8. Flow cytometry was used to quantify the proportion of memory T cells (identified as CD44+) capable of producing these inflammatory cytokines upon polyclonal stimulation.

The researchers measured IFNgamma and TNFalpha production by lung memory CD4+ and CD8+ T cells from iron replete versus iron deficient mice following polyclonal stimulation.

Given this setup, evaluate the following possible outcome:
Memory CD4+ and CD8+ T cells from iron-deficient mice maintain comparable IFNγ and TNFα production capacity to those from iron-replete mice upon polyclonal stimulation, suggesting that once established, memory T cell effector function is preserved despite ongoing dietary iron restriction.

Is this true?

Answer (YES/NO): NO